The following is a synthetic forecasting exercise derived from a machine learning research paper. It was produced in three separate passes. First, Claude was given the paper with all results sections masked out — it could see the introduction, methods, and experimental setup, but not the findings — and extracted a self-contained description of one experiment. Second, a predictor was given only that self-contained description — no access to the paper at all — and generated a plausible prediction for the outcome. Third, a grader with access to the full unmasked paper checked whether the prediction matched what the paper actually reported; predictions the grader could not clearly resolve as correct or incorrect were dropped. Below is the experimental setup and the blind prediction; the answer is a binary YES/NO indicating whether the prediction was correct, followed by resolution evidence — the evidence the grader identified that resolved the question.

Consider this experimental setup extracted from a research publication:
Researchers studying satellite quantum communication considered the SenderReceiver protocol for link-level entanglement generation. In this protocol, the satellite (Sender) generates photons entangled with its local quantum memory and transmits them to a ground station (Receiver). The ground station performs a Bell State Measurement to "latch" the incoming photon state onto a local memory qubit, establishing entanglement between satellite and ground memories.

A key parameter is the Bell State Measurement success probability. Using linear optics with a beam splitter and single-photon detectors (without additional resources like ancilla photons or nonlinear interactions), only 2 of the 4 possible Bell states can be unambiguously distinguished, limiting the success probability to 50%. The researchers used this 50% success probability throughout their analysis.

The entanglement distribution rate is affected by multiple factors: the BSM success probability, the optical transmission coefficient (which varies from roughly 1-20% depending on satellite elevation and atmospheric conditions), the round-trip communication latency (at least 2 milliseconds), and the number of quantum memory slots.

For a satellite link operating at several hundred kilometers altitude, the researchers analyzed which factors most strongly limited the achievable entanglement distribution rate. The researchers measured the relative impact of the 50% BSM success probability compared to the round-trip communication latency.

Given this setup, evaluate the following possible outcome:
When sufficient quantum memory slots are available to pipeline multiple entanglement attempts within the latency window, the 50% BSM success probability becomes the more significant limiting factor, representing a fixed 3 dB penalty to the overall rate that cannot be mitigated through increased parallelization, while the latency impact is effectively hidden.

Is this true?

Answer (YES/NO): NO